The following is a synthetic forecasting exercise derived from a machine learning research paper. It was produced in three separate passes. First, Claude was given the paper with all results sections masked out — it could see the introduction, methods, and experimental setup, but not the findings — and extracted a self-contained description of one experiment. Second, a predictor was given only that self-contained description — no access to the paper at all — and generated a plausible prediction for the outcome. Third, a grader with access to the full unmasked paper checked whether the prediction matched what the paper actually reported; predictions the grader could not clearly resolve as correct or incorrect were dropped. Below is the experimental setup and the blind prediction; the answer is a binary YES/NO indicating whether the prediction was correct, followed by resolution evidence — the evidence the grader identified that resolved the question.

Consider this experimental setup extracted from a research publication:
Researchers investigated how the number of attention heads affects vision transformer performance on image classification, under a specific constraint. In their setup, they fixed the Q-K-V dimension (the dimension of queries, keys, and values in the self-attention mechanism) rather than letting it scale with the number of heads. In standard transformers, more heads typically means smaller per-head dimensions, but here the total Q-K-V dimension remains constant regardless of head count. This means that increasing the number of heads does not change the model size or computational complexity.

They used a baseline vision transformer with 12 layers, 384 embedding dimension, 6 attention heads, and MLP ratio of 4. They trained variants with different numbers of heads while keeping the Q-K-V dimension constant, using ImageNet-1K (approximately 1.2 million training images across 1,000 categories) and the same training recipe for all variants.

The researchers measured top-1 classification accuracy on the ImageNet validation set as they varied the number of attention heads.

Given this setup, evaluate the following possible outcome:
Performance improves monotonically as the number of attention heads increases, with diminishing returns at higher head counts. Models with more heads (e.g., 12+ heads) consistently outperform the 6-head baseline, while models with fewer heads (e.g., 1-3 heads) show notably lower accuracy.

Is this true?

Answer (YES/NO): NO